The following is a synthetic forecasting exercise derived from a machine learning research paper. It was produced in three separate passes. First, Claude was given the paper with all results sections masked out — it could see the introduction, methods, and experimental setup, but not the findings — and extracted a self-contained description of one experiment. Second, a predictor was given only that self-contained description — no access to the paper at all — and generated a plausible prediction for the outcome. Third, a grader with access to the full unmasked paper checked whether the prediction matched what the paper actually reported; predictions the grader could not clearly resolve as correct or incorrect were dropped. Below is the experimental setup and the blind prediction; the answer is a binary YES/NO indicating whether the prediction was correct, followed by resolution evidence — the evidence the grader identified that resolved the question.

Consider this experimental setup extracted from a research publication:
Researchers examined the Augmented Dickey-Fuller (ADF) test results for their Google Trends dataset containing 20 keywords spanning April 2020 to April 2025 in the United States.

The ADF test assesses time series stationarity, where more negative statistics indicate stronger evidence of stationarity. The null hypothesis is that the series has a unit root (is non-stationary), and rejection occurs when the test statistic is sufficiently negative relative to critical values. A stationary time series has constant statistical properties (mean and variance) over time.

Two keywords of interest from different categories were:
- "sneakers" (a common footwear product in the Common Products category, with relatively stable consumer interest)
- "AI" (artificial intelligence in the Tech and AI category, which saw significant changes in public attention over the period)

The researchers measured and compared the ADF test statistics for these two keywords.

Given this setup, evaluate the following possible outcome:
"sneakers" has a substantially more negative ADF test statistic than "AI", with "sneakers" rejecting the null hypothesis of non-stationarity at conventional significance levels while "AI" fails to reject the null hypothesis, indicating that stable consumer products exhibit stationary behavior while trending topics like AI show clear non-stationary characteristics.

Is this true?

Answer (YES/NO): YES